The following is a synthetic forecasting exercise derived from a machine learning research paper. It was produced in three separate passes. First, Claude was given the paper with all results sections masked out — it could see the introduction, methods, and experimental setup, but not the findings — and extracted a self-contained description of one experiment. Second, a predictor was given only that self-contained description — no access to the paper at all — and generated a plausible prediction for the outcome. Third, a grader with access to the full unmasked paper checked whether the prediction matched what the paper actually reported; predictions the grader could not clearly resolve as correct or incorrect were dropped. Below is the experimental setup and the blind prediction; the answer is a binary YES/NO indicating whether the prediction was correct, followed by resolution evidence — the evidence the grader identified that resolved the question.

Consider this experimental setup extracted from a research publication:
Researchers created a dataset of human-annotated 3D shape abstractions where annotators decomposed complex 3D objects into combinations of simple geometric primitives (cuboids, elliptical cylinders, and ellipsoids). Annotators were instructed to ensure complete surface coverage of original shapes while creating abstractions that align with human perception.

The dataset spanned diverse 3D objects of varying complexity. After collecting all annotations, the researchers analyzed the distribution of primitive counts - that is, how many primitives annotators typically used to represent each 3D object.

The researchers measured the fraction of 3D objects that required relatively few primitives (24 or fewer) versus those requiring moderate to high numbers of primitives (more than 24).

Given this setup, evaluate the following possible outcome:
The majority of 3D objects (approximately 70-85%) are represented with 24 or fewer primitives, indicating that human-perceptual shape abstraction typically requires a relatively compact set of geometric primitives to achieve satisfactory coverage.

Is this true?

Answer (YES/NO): NO